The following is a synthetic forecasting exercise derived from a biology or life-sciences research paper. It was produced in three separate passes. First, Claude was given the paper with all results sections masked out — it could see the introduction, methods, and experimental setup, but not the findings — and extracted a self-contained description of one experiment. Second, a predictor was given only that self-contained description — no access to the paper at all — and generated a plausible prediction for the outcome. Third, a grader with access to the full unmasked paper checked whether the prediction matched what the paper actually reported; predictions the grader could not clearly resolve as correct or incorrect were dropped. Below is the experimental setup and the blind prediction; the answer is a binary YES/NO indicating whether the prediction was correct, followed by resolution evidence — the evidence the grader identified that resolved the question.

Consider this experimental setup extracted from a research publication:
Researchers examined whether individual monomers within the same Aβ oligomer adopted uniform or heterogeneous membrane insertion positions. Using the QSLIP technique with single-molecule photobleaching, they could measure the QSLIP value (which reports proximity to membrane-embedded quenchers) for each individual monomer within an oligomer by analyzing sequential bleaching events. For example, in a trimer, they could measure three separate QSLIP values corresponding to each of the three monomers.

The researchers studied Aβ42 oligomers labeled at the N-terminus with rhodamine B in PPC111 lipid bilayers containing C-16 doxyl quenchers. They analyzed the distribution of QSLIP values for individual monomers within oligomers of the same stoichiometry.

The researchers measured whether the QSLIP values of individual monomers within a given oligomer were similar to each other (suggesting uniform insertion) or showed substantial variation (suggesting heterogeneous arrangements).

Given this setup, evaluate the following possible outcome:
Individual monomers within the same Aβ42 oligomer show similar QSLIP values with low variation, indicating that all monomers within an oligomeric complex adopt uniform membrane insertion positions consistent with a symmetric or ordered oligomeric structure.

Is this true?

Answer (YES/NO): NO